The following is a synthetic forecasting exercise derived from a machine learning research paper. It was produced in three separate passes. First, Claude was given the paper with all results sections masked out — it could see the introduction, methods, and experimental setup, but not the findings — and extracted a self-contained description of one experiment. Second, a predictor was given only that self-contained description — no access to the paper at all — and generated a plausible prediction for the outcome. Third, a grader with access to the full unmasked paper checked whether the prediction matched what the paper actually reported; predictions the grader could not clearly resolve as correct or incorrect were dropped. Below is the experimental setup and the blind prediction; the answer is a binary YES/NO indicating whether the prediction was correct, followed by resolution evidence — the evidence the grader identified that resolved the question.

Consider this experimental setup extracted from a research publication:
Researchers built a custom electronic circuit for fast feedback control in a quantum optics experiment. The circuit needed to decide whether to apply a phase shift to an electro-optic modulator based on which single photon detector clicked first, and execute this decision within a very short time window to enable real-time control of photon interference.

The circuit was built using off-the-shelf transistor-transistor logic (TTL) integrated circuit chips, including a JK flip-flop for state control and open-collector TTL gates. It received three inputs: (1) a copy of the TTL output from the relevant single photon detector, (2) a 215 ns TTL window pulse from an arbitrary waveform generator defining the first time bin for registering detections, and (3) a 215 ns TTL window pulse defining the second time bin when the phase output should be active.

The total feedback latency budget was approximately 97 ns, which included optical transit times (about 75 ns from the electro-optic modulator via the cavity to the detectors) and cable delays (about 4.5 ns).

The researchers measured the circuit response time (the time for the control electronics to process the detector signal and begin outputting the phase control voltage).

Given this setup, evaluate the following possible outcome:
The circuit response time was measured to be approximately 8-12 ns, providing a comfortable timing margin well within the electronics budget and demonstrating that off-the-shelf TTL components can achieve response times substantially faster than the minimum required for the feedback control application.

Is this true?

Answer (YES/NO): NO